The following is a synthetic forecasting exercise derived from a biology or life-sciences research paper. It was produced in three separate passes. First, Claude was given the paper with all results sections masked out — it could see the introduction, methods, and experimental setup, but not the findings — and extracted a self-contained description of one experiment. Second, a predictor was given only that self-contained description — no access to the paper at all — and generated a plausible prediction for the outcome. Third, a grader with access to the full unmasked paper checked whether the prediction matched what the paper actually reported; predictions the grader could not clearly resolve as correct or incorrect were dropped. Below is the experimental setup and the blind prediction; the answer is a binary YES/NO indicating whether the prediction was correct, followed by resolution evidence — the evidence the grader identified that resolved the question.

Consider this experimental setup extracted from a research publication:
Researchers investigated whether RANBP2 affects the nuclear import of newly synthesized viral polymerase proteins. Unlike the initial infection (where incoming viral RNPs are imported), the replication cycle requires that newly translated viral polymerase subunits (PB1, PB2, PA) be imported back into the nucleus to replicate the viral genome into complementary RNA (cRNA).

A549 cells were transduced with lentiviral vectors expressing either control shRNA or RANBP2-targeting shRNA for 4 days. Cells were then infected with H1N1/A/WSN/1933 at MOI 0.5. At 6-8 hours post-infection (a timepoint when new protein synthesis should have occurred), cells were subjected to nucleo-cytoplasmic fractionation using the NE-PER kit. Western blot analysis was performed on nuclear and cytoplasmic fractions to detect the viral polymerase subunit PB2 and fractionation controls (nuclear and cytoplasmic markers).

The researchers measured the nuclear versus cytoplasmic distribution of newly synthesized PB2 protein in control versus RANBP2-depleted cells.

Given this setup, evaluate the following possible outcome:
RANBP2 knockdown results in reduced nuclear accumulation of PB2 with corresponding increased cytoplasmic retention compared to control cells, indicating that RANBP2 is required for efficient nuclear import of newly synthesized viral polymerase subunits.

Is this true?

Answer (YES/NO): NO